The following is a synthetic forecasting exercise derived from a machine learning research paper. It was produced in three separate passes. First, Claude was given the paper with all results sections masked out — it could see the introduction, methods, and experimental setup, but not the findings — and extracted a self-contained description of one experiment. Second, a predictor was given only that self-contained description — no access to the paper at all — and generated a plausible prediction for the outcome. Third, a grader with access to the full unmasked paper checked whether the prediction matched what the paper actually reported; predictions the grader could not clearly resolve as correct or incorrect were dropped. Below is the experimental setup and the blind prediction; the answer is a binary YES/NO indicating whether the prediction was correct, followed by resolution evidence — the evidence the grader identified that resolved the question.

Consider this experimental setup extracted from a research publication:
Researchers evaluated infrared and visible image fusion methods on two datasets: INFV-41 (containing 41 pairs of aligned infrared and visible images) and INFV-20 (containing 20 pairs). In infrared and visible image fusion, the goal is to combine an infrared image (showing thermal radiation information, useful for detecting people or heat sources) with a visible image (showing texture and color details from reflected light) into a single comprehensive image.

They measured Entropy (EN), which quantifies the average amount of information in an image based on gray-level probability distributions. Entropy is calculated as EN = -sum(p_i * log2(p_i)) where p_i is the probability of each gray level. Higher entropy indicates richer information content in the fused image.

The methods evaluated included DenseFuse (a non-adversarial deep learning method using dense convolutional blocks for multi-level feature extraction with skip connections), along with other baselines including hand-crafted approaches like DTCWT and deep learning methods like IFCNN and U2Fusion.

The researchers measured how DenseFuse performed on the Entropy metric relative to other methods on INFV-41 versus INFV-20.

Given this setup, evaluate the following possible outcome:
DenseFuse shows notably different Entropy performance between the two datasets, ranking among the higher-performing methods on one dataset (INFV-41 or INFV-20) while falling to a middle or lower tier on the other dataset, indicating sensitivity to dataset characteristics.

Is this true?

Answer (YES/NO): YES